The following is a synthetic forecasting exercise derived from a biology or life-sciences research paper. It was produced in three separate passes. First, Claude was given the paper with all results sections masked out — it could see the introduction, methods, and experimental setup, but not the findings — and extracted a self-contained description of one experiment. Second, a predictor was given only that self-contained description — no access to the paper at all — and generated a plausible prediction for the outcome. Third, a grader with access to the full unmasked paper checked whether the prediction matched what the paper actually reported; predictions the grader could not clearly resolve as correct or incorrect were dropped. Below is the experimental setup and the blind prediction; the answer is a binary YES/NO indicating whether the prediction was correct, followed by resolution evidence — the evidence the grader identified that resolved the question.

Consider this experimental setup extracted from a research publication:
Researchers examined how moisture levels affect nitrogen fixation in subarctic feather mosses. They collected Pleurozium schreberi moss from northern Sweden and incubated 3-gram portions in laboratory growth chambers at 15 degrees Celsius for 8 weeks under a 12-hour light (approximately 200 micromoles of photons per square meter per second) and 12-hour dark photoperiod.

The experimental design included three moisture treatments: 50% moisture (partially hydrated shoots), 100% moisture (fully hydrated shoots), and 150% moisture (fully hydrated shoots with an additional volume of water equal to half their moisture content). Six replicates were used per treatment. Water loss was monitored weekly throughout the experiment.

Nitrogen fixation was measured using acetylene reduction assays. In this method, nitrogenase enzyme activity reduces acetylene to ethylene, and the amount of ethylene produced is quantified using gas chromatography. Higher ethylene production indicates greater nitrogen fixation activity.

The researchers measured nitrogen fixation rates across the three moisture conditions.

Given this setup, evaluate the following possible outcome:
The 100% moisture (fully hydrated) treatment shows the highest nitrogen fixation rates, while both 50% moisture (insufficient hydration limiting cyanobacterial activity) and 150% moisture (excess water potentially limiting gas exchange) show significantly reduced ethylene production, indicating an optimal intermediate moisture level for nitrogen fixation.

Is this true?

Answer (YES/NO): NO